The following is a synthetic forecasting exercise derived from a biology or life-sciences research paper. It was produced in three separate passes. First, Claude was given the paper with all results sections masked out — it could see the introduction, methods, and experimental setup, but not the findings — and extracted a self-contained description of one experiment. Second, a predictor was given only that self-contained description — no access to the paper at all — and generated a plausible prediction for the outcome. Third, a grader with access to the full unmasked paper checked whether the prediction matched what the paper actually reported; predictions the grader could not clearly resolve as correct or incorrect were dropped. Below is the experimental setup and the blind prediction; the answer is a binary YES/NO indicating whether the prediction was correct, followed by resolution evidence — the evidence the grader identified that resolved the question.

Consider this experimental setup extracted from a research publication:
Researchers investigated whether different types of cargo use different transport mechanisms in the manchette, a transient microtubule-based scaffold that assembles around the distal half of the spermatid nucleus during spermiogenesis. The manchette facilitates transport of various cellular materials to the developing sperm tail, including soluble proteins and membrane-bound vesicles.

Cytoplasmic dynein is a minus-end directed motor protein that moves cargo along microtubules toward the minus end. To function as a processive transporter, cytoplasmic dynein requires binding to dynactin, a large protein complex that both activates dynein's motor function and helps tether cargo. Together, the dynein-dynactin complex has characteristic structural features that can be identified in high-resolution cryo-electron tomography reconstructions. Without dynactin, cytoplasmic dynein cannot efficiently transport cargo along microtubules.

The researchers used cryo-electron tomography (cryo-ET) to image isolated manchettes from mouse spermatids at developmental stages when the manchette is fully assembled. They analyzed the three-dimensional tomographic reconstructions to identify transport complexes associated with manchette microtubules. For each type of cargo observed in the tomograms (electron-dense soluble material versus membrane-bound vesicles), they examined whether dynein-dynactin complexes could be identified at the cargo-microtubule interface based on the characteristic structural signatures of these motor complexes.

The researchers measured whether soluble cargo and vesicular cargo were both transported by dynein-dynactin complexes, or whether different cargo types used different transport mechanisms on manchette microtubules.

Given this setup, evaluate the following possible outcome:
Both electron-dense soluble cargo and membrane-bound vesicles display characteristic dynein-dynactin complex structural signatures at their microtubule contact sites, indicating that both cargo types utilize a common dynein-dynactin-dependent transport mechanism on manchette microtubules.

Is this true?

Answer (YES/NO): NO